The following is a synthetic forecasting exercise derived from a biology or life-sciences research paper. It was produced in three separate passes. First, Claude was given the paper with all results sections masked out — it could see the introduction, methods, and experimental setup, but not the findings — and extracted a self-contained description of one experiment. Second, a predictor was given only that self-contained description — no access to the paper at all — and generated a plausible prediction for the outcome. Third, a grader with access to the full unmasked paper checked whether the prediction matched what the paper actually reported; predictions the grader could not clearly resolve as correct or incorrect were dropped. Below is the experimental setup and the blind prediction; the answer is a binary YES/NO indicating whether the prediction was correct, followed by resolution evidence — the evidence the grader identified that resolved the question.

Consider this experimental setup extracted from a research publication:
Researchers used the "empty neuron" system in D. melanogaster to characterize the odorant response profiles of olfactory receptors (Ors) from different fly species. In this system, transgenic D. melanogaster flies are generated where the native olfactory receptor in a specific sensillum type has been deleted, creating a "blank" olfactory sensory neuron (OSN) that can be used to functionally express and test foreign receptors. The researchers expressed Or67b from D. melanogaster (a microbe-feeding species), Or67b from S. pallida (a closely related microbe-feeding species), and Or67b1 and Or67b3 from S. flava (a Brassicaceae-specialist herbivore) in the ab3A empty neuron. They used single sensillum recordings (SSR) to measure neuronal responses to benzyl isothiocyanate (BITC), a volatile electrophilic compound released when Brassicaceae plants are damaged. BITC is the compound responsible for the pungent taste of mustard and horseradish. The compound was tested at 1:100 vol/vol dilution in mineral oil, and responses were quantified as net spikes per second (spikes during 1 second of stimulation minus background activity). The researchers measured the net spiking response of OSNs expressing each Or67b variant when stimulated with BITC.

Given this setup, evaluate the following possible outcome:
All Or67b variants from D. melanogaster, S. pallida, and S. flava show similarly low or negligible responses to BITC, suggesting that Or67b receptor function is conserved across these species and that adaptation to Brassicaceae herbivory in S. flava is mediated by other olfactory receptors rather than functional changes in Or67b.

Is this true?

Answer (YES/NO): NO